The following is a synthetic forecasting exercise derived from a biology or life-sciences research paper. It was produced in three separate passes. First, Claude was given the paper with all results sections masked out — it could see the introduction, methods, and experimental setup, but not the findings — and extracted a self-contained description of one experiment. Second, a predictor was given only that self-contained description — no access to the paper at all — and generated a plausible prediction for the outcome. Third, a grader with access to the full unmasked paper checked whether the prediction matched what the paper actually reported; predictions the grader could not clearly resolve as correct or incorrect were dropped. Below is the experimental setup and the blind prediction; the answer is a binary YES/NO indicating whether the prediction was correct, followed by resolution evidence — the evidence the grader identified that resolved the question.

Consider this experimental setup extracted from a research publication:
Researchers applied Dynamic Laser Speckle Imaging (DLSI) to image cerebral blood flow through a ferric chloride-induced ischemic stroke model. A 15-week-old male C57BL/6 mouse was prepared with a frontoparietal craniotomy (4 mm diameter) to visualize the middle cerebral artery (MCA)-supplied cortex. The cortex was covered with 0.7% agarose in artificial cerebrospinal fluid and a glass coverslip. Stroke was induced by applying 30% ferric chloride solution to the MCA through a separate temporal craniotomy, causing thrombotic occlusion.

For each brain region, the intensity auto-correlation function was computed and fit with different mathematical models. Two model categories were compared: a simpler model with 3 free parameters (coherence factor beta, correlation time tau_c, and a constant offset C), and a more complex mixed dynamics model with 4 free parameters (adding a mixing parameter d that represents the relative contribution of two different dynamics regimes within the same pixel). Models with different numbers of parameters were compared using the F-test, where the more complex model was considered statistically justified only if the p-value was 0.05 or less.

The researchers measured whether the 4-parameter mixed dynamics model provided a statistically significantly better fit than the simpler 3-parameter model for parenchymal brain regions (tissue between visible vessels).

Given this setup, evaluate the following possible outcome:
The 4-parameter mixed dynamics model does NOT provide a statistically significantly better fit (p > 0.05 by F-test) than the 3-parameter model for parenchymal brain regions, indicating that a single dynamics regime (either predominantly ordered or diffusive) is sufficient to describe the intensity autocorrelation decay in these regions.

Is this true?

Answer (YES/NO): NO